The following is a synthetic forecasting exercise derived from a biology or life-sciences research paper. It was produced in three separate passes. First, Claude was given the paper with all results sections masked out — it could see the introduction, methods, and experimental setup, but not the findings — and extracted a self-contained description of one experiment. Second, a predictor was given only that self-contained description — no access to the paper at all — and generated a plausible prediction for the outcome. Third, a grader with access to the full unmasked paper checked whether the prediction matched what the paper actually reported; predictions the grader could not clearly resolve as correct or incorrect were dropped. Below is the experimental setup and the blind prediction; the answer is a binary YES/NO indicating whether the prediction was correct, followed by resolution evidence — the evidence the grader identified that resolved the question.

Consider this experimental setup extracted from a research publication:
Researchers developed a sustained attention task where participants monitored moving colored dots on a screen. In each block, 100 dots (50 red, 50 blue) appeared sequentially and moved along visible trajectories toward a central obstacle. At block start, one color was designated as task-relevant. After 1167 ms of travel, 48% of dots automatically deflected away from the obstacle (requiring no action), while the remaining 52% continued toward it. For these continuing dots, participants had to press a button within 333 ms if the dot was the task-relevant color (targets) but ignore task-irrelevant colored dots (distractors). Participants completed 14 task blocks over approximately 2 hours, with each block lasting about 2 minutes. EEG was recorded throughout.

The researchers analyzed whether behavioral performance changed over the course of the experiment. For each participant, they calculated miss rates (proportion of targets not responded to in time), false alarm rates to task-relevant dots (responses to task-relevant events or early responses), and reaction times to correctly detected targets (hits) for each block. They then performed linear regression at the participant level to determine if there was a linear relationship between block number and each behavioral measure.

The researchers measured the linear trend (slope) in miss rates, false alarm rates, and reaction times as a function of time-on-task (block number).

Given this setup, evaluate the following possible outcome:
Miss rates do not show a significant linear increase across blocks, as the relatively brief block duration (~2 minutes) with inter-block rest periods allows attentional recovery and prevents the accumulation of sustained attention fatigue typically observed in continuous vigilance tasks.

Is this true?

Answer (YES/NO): NO